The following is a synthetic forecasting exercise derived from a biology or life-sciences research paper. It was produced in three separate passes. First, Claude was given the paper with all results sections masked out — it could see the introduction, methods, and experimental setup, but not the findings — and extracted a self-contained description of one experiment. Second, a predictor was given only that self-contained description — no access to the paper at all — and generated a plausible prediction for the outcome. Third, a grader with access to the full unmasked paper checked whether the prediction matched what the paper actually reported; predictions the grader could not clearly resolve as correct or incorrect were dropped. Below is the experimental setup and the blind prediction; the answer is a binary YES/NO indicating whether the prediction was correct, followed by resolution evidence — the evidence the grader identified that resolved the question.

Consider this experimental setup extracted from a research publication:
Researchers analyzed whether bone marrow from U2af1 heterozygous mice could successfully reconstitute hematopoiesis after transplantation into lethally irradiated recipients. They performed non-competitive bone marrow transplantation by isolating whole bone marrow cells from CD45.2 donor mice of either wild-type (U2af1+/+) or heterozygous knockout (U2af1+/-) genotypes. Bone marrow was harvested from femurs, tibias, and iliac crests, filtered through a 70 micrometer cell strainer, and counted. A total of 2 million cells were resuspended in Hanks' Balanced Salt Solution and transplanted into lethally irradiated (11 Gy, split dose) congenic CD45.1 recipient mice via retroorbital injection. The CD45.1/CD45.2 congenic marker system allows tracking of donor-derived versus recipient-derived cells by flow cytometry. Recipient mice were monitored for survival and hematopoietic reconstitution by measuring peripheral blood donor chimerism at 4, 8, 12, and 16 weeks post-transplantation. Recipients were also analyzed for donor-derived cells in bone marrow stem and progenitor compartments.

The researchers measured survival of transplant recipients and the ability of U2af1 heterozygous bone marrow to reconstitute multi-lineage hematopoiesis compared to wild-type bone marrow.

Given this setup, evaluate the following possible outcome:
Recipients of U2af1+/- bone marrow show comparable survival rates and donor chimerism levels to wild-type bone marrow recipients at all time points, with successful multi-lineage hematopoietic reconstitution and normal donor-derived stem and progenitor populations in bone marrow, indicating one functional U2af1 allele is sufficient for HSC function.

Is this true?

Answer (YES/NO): YES